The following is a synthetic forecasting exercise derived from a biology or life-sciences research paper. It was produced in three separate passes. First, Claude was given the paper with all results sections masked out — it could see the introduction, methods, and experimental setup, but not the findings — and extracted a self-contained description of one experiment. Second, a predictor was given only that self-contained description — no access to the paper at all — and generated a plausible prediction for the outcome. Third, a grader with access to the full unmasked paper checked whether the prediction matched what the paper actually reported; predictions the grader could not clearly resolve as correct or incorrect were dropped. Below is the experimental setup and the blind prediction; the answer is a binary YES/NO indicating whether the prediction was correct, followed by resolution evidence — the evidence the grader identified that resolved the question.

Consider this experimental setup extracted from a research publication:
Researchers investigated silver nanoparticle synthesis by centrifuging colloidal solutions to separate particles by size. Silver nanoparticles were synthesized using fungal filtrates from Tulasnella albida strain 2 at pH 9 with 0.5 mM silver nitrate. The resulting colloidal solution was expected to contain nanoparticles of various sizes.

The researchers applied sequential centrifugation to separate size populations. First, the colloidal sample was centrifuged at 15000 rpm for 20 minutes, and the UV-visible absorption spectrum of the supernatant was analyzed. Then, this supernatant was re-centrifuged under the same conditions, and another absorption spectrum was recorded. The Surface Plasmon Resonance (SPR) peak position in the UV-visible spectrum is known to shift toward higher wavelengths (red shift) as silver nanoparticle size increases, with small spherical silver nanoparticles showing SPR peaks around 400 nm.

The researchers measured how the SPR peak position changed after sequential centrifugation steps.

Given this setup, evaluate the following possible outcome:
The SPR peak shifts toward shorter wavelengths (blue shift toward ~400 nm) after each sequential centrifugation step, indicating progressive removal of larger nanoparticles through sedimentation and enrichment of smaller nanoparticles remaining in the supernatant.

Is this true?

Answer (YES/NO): NO